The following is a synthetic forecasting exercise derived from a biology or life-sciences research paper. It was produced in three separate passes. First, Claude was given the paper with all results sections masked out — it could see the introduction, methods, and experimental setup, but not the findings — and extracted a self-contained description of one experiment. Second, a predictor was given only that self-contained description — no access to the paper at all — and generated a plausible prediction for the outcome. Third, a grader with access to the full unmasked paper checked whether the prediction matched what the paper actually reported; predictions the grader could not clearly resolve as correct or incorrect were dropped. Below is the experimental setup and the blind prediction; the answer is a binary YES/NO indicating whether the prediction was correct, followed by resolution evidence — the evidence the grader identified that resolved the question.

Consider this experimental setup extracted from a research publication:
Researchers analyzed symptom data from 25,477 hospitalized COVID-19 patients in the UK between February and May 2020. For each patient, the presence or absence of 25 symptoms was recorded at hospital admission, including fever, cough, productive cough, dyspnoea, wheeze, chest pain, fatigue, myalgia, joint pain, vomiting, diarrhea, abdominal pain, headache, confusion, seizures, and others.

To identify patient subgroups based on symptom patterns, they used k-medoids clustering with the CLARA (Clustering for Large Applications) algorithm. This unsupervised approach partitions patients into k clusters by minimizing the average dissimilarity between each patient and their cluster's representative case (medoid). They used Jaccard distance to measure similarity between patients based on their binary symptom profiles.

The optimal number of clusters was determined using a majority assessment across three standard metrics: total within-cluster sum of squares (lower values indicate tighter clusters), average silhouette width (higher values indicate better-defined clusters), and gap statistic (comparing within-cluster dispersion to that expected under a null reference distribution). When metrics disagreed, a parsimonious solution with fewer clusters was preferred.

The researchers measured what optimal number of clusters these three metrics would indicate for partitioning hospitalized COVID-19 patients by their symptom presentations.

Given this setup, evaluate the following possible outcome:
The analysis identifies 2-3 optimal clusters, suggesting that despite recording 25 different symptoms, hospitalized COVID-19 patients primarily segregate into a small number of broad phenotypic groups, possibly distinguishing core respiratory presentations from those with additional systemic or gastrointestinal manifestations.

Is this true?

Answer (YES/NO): NO